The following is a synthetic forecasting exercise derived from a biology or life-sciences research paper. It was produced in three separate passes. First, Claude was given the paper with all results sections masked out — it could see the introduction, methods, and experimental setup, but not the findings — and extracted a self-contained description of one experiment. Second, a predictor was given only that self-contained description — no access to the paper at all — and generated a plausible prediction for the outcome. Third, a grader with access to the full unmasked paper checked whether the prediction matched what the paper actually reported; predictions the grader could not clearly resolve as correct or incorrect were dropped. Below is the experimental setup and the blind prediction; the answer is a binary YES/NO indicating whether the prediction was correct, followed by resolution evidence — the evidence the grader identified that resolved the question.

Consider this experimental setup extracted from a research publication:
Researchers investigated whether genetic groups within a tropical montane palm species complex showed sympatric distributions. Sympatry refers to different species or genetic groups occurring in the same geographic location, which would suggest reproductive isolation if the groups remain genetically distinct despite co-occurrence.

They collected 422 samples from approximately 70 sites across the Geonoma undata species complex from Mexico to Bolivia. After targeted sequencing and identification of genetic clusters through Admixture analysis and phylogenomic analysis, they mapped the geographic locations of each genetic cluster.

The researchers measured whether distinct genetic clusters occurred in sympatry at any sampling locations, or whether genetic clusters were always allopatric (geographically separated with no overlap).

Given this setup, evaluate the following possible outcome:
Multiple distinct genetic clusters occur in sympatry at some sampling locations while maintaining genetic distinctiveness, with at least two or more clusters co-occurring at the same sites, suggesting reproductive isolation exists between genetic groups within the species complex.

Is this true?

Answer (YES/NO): YES